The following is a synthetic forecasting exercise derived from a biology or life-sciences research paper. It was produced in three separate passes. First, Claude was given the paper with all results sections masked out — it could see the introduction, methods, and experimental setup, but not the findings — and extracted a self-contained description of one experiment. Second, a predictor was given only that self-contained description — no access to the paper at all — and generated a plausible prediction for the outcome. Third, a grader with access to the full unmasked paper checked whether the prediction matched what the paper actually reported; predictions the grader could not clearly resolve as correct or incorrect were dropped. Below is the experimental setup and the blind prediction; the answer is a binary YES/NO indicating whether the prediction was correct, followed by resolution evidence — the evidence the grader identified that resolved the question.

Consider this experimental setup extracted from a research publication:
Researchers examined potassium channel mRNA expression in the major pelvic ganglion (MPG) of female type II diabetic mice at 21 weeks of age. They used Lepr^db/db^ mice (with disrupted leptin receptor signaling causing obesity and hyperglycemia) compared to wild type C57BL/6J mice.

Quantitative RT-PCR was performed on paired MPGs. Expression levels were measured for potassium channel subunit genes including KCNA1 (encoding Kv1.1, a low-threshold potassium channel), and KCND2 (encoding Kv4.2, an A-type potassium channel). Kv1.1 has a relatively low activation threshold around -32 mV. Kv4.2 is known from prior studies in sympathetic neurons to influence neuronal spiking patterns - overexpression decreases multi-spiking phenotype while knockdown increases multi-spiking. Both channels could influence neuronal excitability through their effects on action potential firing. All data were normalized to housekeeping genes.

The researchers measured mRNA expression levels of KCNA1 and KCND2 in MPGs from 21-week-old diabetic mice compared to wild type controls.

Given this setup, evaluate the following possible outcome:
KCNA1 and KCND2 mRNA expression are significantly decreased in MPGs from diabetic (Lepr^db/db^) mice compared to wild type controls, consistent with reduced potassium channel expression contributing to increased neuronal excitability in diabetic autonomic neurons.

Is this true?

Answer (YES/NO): NO